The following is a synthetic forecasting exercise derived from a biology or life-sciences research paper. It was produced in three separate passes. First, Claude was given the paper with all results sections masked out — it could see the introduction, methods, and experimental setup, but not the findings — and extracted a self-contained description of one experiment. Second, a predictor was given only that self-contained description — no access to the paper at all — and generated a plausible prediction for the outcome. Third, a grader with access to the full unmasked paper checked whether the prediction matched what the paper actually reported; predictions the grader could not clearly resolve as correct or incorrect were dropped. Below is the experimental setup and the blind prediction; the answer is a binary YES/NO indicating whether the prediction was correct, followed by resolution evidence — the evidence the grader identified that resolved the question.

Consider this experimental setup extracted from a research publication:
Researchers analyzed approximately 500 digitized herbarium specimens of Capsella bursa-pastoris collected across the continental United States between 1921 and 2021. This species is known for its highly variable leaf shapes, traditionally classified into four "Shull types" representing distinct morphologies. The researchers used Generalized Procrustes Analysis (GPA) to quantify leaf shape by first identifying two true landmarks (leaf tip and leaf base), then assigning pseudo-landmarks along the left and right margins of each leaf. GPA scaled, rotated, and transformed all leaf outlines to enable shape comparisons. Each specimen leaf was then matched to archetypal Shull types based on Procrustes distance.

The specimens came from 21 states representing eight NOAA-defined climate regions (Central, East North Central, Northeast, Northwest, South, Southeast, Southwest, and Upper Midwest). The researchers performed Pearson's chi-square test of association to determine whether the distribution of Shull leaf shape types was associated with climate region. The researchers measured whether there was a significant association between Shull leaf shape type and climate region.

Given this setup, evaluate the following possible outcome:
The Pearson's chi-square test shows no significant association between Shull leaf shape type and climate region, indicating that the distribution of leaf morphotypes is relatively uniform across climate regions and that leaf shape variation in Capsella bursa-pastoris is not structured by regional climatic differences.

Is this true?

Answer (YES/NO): NO